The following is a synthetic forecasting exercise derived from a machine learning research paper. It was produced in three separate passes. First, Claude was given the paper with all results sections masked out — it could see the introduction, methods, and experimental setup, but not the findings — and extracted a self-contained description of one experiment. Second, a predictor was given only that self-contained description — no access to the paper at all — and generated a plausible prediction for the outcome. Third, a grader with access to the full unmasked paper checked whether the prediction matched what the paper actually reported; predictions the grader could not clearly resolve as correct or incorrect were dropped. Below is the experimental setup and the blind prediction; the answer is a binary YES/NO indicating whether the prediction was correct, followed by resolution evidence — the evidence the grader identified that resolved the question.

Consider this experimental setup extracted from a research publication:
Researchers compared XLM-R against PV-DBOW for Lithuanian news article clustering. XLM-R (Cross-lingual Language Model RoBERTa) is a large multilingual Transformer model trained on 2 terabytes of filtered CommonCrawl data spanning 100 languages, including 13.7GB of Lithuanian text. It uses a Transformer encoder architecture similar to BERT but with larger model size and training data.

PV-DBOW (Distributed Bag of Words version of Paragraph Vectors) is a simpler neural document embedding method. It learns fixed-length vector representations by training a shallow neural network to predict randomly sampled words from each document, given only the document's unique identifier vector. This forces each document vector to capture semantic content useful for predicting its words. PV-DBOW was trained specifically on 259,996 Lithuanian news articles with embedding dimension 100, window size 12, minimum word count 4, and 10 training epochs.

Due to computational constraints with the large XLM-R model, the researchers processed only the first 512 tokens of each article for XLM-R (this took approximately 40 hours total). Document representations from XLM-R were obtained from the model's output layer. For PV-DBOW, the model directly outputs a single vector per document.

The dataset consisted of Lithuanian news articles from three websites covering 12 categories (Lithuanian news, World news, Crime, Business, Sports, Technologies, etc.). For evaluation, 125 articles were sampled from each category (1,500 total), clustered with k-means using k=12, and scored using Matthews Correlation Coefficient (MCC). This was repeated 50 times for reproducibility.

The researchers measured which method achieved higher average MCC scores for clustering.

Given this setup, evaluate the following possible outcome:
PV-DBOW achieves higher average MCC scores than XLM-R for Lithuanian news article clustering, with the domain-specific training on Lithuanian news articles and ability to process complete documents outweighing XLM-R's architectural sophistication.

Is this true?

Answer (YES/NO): YES